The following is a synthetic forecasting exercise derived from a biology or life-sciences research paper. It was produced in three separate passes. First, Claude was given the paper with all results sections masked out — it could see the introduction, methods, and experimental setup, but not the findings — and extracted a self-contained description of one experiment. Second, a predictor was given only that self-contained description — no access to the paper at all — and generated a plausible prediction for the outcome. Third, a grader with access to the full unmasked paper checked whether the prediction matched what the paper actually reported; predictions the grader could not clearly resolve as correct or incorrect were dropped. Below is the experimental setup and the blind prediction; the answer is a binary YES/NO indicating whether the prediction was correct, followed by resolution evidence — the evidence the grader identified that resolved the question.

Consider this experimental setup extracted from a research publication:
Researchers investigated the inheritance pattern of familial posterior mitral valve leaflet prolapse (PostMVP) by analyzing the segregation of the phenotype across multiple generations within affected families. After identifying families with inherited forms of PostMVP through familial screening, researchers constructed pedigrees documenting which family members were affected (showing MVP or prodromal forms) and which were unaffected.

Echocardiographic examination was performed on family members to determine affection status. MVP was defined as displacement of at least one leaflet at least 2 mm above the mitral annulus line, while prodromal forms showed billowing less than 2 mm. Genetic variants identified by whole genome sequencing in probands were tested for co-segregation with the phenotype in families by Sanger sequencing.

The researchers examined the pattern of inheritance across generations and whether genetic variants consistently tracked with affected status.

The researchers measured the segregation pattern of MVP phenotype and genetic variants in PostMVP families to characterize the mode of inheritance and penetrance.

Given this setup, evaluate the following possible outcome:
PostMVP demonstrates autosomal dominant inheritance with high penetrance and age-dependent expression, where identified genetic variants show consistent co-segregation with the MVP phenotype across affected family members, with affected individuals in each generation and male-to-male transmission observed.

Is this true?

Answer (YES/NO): NO